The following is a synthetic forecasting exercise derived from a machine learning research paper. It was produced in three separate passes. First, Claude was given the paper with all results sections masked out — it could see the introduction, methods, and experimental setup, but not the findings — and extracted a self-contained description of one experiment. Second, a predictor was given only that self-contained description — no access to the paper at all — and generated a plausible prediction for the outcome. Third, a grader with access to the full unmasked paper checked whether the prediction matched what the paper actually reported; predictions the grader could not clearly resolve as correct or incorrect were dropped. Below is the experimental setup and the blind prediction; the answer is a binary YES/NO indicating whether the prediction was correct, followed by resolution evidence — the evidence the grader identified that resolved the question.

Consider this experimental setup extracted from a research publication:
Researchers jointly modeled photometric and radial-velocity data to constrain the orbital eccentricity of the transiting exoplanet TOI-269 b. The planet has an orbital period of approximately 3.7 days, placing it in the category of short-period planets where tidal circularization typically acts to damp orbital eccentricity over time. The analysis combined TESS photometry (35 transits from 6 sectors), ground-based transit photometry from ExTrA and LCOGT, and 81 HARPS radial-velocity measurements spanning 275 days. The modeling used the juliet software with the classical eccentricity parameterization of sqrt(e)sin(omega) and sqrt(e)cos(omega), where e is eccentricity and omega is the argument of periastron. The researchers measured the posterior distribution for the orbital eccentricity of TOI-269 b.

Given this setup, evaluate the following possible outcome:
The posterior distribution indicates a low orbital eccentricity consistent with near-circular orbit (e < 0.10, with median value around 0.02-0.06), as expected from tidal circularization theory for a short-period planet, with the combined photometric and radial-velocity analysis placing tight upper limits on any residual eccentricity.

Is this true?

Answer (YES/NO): NO